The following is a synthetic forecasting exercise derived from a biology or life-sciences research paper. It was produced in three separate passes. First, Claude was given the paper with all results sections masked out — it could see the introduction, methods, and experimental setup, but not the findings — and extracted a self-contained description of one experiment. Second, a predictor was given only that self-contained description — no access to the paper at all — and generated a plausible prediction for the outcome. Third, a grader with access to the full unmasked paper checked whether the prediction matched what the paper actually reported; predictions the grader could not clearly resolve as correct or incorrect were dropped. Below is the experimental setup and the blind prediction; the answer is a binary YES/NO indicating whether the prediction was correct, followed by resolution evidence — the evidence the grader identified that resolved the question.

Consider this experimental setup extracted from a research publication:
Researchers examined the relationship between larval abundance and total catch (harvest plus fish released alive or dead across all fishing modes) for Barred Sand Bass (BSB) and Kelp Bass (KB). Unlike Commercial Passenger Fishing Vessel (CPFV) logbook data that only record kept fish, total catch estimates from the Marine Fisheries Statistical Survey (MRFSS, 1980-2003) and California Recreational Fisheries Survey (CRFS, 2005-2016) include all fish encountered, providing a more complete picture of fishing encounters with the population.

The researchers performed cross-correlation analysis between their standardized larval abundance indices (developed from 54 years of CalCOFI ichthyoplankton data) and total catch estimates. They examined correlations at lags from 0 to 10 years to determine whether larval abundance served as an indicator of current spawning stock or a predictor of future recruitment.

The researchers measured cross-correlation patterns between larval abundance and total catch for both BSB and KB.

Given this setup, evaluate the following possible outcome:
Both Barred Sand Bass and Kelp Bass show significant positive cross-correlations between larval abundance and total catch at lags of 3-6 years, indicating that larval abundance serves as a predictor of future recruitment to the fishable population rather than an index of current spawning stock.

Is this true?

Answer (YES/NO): NO